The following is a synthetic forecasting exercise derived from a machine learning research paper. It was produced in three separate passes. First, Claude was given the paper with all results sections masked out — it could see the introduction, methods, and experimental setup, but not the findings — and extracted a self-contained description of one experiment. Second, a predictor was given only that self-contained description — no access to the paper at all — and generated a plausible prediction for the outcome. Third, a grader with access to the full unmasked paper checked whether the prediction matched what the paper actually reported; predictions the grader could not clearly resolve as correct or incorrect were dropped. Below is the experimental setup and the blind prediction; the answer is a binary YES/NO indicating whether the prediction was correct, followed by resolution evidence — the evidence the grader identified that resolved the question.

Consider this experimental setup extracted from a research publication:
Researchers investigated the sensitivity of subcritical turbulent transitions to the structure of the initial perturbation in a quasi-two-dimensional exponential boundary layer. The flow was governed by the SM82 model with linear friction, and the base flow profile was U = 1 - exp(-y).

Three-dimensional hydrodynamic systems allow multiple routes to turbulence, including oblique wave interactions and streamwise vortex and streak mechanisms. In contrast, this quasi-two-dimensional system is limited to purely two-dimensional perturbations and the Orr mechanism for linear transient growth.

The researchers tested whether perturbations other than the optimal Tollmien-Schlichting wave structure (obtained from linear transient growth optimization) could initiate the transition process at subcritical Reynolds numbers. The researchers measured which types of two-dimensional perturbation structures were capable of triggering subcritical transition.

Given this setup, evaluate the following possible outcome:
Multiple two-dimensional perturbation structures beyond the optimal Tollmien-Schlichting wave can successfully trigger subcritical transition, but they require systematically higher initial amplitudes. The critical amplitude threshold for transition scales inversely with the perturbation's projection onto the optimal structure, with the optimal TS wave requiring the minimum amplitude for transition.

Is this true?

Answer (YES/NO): NO